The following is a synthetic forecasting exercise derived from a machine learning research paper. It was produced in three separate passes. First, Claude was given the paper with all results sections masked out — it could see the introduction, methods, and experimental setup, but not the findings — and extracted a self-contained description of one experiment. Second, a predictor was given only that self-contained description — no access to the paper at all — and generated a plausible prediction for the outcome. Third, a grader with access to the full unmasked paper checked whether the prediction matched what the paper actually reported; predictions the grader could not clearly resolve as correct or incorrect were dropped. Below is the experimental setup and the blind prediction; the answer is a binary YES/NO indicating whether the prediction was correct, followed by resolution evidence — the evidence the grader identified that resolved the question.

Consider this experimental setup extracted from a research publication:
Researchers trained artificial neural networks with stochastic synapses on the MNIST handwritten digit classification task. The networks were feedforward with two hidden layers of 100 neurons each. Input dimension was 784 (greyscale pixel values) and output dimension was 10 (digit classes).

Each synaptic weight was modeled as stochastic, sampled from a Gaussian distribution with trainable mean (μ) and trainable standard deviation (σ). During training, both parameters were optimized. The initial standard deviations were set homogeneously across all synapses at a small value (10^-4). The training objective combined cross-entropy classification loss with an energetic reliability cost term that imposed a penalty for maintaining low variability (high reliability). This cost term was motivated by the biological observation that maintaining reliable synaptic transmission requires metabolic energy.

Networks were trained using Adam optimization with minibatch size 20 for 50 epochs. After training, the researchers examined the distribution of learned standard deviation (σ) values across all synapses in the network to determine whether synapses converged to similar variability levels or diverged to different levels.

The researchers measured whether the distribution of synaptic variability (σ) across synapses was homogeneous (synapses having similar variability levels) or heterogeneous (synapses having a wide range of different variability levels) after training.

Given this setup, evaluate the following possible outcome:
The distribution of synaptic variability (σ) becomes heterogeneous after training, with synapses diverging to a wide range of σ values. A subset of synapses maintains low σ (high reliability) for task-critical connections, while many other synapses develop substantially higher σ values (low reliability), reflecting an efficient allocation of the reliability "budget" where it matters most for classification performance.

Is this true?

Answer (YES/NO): YES